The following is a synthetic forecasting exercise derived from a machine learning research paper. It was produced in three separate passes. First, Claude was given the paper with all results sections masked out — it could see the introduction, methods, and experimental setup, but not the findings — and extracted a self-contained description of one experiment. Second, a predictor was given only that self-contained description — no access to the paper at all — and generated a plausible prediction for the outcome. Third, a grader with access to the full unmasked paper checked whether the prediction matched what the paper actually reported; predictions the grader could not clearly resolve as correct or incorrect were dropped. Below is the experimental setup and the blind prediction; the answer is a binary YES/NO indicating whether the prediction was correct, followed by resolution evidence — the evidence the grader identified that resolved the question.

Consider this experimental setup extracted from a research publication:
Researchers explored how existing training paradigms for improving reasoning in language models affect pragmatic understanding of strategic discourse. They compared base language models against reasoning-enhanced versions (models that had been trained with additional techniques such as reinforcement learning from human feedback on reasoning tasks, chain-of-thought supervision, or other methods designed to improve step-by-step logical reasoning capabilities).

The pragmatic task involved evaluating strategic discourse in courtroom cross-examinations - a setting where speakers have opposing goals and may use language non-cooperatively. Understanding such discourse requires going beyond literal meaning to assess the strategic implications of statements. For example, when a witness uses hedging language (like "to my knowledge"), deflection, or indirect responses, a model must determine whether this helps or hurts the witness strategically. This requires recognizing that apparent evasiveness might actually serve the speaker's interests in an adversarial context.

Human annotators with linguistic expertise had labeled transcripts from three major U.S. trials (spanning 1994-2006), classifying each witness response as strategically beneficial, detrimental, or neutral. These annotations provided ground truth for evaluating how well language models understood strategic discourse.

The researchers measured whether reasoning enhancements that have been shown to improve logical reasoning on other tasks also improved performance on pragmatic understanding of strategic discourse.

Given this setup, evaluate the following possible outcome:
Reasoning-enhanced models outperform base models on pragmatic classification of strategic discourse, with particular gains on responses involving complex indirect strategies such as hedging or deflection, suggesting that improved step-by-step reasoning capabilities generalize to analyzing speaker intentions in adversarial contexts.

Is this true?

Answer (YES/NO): NO